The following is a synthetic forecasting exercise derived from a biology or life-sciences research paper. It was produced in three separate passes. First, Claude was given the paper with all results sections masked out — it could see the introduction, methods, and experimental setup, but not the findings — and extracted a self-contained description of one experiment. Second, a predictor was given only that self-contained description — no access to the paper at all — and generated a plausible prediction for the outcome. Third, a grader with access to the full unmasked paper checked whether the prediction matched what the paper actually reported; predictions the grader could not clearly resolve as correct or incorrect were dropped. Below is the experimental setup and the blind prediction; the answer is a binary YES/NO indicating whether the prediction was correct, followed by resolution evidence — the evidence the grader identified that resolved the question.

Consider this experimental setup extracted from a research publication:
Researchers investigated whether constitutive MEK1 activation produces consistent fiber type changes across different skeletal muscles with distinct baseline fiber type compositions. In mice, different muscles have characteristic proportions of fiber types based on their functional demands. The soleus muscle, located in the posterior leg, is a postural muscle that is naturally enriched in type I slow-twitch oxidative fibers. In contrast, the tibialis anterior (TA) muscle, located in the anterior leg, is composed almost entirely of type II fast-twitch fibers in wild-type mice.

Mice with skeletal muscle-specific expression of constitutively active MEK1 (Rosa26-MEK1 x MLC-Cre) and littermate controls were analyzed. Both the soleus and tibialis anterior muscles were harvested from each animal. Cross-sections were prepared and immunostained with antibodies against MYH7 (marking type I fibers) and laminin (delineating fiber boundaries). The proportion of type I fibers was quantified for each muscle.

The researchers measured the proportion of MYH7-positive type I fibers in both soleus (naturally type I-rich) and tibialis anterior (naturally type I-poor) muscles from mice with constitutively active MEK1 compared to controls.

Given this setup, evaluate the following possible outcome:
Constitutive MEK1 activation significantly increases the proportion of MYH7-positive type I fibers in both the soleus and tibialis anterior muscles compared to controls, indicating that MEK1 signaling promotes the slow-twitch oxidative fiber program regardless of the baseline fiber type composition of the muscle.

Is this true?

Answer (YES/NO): YES